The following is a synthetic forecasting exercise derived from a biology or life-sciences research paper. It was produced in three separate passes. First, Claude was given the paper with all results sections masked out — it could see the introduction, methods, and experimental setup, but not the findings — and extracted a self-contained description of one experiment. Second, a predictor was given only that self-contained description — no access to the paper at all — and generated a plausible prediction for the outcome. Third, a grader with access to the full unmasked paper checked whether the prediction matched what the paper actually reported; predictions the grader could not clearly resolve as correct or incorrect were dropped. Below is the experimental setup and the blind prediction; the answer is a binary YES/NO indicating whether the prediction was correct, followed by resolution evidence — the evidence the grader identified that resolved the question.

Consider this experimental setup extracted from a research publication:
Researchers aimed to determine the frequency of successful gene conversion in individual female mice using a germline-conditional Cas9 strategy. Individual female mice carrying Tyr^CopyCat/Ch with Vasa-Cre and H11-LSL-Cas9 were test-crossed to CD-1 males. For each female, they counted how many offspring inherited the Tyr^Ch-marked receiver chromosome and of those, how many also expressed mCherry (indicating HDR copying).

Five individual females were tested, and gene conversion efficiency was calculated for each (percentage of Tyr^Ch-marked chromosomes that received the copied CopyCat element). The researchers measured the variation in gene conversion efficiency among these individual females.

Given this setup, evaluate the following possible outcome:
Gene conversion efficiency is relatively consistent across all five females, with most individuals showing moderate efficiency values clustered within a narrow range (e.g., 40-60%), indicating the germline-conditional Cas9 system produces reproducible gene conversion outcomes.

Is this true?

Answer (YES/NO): NO